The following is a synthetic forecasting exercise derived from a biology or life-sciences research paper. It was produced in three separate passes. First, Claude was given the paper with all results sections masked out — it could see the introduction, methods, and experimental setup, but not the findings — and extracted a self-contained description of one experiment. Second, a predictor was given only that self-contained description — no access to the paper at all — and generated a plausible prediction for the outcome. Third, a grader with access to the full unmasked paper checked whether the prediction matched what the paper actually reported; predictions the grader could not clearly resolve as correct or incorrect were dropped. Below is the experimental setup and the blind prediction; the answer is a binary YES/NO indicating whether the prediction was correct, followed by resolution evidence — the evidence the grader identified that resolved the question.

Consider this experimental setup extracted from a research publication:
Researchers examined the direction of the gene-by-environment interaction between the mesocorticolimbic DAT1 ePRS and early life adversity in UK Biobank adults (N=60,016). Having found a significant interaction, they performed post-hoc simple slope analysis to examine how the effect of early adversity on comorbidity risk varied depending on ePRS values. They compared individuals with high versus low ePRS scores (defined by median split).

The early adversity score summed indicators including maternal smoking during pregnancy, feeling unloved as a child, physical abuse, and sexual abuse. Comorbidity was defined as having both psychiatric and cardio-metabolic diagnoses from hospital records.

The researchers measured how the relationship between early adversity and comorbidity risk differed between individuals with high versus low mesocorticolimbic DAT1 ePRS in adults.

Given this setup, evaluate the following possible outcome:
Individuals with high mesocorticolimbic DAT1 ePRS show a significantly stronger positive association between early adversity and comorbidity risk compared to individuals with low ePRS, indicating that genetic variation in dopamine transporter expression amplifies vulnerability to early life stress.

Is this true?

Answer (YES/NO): NO